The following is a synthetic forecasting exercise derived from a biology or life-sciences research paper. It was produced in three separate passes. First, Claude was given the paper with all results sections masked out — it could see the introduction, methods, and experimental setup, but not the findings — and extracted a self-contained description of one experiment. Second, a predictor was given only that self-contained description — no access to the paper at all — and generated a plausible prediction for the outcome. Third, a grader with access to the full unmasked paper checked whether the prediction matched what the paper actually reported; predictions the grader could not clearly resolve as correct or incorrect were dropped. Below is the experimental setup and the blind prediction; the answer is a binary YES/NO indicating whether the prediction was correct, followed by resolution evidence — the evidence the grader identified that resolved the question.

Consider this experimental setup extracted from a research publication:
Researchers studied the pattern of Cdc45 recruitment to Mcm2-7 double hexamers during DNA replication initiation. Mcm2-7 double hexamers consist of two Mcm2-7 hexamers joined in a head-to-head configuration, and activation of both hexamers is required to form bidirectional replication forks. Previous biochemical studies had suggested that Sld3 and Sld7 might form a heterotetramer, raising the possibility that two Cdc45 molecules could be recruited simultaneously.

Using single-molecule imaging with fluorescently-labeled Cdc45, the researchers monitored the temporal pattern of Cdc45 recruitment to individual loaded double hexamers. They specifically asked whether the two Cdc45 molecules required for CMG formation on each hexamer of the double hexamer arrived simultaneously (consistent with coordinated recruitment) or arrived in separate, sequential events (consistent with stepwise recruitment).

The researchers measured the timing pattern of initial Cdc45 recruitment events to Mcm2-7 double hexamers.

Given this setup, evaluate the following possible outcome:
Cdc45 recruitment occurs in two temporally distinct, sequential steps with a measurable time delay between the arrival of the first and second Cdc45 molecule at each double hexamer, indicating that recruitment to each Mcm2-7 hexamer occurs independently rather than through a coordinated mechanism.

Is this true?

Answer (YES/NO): YES